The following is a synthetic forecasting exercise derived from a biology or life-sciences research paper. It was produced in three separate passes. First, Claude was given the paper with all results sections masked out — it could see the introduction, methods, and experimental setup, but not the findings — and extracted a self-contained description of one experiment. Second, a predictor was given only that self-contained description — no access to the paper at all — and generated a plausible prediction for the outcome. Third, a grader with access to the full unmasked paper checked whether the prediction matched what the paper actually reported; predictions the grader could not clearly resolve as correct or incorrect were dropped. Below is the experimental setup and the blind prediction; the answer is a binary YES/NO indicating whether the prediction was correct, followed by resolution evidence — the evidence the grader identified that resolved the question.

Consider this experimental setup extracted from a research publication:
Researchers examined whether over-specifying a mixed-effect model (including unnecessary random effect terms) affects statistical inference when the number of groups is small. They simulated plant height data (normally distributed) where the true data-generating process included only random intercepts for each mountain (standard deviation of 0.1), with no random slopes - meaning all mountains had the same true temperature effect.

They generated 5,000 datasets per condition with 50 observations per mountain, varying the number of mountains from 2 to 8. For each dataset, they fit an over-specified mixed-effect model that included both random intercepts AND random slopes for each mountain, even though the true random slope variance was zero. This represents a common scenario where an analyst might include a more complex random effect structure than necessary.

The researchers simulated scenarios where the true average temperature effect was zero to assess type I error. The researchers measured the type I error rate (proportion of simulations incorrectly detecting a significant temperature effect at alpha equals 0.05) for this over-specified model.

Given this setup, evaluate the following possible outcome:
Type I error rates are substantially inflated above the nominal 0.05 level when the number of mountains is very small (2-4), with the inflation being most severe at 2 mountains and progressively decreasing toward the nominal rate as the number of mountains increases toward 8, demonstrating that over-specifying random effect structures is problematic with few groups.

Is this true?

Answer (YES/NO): NO